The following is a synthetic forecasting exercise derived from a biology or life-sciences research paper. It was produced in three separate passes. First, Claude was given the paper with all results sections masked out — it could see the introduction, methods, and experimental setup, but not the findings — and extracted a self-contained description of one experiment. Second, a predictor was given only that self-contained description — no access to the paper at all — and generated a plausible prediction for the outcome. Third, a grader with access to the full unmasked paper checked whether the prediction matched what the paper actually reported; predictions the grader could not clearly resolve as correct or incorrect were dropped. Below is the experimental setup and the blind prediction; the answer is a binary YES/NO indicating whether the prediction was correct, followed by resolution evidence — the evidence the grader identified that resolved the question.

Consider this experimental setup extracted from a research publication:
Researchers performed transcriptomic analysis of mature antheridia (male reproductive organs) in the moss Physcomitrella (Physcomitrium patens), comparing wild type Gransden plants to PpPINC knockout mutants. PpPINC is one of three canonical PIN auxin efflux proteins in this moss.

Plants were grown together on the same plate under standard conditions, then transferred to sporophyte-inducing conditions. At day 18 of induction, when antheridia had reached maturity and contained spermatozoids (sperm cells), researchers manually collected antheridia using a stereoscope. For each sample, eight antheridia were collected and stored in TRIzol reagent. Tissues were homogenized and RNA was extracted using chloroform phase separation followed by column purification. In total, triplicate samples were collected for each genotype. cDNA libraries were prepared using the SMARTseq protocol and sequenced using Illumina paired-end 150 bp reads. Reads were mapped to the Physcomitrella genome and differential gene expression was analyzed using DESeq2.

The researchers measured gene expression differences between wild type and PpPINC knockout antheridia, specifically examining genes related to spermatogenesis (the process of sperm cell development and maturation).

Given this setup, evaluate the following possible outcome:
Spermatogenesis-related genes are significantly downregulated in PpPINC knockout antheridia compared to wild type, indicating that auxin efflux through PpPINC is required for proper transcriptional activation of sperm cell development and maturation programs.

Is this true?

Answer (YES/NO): NO